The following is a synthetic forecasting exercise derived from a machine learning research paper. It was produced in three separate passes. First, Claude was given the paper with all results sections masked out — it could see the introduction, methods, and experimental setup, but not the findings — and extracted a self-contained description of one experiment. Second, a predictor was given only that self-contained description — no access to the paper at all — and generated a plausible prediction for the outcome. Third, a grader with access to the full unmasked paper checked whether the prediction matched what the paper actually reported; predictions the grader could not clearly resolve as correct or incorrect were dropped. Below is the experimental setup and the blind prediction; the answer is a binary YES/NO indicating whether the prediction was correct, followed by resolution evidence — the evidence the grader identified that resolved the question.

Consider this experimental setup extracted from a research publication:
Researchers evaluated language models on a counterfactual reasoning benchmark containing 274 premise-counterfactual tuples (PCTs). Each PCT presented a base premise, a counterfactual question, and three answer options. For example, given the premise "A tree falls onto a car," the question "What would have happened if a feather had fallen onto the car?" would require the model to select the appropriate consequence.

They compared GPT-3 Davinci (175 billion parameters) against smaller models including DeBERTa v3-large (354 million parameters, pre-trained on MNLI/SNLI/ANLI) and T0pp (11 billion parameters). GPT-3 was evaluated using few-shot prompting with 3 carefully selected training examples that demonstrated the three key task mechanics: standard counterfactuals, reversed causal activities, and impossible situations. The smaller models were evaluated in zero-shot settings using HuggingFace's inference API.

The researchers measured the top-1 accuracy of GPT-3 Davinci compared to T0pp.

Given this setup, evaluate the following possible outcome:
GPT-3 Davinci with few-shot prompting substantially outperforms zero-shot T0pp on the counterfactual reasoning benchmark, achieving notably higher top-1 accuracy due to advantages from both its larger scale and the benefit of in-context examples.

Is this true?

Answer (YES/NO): NO